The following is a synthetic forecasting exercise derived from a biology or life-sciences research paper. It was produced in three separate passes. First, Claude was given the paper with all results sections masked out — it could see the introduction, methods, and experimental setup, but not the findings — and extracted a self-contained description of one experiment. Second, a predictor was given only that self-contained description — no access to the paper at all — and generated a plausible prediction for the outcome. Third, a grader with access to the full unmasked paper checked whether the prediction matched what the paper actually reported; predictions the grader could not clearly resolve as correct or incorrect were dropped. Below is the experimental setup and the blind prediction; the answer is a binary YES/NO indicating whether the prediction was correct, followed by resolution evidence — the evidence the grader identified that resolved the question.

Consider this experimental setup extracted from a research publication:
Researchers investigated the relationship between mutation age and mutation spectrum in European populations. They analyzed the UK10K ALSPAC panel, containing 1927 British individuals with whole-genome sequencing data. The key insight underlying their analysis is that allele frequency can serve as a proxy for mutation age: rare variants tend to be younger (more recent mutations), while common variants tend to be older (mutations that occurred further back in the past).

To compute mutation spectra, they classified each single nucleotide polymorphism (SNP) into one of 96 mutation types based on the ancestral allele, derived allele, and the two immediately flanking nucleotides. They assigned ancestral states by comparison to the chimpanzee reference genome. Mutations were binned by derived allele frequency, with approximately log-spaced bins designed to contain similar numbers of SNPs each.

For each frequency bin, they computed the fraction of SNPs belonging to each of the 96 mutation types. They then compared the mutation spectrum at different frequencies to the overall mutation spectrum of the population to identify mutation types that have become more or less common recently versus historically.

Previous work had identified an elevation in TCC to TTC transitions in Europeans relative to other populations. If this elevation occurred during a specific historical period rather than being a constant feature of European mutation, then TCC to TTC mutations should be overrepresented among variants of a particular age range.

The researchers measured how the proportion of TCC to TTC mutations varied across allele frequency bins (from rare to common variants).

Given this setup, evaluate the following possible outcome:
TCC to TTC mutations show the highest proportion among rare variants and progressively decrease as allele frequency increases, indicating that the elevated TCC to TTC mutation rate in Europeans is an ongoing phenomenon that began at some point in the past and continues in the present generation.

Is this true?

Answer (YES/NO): NO